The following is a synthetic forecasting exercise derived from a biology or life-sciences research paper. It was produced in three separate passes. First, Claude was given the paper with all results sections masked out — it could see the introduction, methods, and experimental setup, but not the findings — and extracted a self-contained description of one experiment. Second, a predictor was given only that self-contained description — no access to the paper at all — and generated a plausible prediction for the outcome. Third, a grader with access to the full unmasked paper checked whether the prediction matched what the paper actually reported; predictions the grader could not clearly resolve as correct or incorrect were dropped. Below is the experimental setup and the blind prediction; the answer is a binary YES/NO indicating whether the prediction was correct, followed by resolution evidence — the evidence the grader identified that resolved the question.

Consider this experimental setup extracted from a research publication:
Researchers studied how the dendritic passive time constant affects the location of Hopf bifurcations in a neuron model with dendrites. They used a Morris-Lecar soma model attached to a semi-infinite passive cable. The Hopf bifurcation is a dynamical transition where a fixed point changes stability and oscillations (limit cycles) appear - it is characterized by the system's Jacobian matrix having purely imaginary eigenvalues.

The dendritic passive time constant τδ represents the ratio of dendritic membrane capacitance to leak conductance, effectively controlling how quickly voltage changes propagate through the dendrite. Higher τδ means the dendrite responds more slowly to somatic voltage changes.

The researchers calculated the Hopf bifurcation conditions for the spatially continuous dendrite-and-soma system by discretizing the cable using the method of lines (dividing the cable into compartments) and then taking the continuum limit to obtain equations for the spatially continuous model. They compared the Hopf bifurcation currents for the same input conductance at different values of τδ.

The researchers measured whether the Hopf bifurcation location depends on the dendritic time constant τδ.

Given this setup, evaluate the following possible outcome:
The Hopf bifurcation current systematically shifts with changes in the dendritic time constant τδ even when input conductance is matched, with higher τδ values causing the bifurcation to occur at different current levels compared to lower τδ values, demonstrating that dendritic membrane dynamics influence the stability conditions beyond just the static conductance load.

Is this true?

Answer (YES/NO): YES